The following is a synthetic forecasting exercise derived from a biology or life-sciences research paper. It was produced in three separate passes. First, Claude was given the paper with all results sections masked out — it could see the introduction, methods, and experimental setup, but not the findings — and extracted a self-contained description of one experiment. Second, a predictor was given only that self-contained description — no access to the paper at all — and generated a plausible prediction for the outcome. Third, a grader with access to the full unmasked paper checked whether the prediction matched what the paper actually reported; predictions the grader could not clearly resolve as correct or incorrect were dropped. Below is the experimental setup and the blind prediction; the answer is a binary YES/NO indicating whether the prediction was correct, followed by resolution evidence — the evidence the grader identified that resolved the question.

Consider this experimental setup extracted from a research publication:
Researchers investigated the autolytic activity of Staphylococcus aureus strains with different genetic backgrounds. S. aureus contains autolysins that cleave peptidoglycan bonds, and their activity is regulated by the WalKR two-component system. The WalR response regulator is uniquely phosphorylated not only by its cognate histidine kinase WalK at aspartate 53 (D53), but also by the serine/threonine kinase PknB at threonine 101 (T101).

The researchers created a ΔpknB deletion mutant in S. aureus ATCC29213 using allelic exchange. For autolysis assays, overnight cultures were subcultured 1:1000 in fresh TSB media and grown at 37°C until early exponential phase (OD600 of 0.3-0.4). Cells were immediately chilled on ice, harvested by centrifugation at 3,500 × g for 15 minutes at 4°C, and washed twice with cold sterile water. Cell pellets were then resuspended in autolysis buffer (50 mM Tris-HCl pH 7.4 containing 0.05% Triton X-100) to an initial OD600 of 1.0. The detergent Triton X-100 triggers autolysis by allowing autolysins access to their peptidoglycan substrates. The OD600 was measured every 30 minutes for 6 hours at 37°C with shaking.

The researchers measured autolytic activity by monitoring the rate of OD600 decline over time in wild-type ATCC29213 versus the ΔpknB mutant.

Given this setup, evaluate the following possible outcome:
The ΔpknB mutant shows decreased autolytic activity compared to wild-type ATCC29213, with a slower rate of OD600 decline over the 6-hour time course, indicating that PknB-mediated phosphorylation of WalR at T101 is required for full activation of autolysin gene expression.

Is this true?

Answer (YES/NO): NO